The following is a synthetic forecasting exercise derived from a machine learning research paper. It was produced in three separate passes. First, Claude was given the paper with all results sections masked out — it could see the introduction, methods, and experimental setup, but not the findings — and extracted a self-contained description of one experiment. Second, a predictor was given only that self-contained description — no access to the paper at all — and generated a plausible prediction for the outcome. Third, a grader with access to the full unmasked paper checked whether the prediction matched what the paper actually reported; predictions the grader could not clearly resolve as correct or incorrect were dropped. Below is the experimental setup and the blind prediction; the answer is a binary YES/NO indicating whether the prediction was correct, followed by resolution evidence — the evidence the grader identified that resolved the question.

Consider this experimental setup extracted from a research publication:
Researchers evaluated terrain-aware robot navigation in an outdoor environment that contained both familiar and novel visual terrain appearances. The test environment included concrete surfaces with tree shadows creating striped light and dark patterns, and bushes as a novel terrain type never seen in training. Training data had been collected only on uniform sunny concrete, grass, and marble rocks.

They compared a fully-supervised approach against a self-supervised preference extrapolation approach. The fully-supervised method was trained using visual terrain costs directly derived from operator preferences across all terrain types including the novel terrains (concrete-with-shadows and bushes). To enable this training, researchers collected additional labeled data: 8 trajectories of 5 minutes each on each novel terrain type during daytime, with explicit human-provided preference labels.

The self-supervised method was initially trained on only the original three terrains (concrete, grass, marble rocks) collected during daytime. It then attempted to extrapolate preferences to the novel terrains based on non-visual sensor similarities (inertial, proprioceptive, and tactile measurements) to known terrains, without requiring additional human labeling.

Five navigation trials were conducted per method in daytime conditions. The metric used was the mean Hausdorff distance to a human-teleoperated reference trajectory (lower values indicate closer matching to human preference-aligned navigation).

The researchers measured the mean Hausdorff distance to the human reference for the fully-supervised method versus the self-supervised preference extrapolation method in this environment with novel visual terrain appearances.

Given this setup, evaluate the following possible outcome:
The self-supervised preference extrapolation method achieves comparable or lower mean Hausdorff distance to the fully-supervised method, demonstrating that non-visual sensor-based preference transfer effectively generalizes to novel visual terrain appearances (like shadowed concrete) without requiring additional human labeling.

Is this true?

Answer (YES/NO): NO